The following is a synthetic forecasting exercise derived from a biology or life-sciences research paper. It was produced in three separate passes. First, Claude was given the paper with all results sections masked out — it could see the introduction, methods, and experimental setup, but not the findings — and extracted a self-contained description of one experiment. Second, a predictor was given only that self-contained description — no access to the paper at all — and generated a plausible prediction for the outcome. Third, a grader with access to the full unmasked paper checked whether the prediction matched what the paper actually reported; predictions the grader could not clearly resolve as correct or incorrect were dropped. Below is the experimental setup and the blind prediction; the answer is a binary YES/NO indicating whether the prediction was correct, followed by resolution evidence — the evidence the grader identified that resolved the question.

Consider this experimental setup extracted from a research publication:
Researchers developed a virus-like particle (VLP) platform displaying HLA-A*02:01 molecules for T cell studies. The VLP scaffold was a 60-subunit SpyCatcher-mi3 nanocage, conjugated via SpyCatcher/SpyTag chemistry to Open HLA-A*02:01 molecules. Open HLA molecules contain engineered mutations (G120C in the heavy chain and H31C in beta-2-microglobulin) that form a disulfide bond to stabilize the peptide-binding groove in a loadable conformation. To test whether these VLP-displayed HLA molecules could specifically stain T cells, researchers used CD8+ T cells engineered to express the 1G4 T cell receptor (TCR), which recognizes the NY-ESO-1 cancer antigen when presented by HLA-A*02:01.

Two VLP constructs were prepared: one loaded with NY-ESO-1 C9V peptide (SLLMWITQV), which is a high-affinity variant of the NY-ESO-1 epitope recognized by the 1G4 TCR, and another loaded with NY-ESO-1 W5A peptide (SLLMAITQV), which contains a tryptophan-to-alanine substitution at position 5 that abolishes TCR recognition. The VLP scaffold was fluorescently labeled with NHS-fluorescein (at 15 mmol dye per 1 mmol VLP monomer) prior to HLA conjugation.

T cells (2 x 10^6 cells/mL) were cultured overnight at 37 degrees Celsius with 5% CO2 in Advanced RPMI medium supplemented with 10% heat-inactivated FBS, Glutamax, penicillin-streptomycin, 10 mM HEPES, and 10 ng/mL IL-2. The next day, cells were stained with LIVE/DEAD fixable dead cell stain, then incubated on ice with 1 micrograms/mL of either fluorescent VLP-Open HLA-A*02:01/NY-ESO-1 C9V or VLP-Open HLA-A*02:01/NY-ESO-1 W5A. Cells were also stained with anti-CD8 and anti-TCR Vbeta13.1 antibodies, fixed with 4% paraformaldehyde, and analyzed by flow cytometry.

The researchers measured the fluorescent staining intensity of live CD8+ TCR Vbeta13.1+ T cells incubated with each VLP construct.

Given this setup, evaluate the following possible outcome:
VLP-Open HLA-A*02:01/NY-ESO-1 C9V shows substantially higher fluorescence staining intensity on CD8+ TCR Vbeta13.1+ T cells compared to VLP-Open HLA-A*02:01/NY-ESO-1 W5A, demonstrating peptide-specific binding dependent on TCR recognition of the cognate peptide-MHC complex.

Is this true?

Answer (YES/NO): YES